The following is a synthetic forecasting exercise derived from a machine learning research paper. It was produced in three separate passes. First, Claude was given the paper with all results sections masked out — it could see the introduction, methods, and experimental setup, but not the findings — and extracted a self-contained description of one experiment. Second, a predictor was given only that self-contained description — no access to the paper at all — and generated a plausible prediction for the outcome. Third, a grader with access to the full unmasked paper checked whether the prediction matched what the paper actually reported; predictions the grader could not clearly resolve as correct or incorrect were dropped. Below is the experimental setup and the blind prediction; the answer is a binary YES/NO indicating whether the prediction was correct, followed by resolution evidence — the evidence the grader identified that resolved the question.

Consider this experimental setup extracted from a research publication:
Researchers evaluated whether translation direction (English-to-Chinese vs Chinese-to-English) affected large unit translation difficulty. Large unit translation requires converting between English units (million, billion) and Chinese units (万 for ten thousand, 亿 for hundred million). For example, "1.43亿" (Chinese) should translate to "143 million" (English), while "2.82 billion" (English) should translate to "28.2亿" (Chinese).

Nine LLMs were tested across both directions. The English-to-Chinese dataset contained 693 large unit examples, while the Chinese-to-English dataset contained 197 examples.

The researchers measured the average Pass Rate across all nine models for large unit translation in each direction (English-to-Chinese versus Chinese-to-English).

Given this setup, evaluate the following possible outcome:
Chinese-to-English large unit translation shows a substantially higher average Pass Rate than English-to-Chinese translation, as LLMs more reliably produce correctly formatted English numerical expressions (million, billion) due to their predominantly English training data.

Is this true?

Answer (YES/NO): NO